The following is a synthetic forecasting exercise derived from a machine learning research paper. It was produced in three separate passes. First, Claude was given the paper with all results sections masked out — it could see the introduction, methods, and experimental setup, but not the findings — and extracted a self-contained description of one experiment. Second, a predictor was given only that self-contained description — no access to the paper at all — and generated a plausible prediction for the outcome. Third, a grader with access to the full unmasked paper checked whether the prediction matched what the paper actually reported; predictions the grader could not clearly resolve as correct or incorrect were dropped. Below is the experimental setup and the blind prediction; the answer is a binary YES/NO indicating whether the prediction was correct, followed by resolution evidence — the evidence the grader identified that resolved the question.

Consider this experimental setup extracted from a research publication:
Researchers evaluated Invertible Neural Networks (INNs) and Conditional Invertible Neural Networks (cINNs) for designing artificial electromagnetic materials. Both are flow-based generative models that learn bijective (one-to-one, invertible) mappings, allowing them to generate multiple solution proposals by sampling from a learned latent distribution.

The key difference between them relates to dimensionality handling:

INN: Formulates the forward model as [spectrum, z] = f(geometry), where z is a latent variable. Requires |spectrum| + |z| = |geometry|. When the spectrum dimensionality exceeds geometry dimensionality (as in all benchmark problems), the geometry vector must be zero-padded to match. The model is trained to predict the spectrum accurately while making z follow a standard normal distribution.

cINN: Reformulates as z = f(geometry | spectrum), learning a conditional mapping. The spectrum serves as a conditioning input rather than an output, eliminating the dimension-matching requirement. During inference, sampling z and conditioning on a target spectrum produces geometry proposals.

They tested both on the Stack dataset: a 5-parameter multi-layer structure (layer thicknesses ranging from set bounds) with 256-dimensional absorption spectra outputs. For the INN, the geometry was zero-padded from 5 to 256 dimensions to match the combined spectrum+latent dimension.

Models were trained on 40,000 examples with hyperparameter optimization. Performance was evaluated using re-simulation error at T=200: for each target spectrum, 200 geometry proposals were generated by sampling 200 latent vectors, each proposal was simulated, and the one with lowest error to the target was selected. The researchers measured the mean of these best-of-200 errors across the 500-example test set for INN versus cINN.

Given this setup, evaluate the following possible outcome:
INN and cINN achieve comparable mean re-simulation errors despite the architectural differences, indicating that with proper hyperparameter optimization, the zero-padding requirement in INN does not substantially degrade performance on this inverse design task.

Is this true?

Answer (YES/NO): NO